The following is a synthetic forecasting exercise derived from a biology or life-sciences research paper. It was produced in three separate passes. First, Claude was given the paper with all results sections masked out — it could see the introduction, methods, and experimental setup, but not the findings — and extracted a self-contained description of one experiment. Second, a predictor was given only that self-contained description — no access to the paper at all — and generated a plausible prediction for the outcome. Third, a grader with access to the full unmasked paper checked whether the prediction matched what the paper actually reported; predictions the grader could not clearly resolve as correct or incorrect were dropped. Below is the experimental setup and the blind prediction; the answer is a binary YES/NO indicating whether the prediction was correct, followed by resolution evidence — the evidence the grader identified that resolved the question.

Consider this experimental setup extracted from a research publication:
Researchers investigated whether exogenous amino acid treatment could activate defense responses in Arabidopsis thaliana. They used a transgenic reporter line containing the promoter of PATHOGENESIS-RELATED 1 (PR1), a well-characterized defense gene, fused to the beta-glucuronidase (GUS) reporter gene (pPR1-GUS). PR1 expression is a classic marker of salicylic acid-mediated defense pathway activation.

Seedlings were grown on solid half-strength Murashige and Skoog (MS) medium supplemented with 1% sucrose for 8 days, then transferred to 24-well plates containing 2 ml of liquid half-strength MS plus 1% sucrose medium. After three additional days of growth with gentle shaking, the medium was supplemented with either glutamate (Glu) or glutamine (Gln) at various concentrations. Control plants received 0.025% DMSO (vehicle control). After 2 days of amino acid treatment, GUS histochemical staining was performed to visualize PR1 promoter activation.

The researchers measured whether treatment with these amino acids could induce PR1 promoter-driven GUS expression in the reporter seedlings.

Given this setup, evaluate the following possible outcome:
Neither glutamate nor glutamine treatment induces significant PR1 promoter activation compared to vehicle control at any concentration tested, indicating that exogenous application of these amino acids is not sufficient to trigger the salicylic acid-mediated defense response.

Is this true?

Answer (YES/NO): NO